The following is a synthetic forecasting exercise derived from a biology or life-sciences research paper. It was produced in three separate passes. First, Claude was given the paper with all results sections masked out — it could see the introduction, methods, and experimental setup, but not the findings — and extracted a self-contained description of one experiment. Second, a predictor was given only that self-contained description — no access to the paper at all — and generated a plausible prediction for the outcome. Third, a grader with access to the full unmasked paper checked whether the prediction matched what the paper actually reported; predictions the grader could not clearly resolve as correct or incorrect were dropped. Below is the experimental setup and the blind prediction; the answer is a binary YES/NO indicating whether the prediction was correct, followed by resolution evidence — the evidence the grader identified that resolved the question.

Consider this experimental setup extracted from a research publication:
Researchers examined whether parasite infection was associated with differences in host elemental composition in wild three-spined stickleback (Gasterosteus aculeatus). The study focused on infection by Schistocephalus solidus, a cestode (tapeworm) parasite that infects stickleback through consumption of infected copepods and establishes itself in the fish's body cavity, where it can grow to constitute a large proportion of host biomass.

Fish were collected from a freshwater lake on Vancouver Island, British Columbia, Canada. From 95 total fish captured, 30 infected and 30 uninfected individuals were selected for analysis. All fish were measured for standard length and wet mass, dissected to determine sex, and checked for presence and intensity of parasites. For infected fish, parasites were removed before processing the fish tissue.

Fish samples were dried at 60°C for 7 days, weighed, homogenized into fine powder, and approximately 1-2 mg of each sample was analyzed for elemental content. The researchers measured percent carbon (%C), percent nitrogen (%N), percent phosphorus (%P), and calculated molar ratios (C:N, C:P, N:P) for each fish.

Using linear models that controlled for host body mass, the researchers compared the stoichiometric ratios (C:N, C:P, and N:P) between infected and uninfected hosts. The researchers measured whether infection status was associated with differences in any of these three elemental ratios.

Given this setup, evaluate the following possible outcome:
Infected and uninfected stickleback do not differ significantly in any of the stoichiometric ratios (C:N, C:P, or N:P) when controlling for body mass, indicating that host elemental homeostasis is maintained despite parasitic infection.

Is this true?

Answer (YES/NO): NO